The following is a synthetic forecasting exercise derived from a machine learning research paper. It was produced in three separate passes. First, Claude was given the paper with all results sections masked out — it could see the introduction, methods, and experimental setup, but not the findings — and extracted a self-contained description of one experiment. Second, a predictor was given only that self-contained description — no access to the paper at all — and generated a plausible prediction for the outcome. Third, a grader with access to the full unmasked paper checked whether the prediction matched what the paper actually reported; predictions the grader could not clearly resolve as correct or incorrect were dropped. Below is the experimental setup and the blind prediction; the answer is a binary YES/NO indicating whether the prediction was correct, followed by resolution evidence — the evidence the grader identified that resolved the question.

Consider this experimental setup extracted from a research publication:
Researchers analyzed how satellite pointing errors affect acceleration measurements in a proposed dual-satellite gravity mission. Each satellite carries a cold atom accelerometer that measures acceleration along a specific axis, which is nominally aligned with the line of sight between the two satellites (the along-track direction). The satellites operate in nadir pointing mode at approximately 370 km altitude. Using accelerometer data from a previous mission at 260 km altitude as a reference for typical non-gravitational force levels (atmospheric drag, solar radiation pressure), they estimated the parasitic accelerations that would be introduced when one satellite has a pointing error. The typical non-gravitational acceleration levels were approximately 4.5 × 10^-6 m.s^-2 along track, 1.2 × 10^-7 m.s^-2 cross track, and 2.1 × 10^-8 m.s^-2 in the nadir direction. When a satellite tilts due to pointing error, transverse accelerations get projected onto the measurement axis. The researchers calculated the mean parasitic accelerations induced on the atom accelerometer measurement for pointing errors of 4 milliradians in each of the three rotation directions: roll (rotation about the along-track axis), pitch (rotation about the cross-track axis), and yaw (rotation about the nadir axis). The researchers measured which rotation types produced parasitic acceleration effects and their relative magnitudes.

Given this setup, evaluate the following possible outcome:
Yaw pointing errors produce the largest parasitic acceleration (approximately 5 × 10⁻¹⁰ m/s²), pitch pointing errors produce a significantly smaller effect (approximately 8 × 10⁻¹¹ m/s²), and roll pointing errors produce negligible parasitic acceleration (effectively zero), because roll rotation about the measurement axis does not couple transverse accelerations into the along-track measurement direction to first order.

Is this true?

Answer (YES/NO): NO